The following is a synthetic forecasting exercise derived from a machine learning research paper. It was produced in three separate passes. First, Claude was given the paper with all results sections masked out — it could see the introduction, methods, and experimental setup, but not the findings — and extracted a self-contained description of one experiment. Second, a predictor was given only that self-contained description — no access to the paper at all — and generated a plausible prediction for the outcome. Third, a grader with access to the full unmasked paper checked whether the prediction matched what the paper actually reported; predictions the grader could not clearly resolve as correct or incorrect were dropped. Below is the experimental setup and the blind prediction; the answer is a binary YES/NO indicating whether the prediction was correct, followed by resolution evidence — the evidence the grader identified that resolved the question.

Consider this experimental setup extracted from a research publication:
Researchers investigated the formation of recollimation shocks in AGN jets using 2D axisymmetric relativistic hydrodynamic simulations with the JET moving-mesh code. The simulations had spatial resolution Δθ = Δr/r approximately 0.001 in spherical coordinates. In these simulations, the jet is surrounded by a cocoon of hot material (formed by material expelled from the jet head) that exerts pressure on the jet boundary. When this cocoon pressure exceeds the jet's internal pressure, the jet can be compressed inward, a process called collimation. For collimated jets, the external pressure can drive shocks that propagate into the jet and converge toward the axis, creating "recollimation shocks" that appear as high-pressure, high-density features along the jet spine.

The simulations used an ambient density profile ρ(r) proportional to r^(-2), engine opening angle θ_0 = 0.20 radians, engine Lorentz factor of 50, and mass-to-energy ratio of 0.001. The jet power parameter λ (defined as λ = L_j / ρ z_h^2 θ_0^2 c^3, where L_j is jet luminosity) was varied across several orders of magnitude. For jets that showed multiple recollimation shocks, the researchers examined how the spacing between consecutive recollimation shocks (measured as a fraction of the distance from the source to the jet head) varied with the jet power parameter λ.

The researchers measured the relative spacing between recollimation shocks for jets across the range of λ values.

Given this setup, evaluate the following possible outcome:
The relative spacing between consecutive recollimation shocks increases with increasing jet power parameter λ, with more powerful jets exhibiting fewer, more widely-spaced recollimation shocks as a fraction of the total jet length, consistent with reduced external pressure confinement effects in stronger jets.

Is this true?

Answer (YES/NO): YES